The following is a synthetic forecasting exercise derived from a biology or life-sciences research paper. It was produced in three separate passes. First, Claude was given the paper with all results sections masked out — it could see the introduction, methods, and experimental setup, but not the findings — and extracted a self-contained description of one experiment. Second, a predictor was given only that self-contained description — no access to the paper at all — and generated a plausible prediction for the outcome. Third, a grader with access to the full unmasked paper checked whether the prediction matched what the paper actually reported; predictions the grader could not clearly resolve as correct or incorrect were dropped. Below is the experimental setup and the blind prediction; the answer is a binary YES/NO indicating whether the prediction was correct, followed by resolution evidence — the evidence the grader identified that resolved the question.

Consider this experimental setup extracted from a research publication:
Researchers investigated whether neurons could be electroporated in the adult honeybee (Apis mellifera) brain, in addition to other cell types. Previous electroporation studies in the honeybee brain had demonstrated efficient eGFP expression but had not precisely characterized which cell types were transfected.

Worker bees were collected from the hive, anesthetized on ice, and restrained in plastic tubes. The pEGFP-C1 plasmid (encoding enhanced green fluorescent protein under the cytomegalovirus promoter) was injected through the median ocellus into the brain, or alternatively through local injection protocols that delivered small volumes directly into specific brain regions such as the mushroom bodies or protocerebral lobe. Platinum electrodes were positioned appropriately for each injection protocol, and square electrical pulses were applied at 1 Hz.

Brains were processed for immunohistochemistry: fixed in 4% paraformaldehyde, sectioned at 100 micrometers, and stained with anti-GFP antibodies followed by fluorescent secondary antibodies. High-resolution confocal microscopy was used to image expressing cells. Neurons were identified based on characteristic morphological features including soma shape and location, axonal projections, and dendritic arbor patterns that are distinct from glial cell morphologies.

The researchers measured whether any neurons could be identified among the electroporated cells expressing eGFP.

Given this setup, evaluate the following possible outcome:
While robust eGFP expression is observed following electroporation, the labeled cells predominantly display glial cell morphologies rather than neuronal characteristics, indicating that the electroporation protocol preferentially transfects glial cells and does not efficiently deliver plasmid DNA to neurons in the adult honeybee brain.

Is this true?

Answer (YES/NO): NO